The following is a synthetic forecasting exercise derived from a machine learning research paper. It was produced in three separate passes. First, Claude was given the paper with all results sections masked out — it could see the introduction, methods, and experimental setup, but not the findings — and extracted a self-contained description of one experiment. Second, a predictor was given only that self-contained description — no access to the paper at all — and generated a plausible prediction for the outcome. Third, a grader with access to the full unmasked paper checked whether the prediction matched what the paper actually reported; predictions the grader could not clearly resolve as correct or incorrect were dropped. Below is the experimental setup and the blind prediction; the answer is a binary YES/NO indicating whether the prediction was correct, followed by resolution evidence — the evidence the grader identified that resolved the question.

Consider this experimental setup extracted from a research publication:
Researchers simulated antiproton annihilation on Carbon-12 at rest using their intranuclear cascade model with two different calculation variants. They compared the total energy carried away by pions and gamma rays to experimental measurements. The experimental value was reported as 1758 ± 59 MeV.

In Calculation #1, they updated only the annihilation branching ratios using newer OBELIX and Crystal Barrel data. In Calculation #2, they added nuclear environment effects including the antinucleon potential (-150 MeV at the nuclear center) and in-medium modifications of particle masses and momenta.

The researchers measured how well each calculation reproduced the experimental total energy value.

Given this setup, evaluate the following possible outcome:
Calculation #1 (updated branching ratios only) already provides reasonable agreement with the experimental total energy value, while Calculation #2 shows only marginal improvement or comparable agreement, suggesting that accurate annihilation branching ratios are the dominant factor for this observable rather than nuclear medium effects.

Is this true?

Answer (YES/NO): NO